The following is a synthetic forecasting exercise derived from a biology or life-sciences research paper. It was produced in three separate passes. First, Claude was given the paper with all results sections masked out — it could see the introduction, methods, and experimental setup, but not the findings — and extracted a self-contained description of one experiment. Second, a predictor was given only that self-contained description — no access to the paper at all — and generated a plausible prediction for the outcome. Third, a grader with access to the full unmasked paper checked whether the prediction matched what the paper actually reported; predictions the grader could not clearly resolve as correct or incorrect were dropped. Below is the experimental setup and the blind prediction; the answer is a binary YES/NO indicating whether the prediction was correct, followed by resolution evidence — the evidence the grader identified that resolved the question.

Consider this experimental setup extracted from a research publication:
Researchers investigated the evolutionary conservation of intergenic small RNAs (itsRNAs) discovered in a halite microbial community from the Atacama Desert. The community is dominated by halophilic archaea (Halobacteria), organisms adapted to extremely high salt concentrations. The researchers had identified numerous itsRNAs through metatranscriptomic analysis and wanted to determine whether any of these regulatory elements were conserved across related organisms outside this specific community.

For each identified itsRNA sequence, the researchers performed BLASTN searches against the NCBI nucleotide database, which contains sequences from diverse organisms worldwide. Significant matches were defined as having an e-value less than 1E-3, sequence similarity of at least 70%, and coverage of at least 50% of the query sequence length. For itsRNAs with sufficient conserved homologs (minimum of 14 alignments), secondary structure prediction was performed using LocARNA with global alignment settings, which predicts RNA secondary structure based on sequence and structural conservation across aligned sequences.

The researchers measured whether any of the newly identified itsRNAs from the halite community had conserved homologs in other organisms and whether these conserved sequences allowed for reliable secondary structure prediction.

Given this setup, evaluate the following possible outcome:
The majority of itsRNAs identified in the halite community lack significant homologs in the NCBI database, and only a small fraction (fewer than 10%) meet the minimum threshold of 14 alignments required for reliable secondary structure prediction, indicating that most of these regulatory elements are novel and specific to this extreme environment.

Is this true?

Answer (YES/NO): NO